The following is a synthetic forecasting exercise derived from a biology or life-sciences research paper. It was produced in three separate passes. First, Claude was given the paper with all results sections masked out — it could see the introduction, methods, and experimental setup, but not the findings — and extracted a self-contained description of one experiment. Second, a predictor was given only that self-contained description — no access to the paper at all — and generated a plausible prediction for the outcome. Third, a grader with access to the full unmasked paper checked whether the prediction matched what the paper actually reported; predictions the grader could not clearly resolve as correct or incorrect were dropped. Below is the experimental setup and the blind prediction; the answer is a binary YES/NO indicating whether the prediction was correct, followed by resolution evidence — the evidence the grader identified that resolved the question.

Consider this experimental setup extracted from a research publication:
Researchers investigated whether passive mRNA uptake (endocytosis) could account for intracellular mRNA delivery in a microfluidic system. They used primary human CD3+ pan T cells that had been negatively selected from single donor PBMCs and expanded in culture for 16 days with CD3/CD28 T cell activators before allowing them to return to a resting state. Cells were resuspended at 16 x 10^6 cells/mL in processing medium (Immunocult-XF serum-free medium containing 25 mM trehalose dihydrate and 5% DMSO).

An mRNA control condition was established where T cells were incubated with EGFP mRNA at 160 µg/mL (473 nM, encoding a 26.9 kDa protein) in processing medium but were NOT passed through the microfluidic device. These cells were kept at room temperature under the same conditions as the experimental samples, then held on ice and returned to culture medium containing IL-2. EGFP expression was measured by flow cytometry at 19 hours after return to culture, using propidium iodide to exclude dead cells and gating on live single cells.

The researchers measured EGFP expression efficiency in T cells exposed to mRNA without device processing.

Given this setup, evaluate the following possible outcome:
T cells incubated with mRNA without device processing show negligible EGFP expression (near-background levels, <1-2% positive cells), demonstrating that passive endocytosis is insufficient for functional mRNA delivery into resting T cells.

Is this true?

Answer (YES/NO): YES